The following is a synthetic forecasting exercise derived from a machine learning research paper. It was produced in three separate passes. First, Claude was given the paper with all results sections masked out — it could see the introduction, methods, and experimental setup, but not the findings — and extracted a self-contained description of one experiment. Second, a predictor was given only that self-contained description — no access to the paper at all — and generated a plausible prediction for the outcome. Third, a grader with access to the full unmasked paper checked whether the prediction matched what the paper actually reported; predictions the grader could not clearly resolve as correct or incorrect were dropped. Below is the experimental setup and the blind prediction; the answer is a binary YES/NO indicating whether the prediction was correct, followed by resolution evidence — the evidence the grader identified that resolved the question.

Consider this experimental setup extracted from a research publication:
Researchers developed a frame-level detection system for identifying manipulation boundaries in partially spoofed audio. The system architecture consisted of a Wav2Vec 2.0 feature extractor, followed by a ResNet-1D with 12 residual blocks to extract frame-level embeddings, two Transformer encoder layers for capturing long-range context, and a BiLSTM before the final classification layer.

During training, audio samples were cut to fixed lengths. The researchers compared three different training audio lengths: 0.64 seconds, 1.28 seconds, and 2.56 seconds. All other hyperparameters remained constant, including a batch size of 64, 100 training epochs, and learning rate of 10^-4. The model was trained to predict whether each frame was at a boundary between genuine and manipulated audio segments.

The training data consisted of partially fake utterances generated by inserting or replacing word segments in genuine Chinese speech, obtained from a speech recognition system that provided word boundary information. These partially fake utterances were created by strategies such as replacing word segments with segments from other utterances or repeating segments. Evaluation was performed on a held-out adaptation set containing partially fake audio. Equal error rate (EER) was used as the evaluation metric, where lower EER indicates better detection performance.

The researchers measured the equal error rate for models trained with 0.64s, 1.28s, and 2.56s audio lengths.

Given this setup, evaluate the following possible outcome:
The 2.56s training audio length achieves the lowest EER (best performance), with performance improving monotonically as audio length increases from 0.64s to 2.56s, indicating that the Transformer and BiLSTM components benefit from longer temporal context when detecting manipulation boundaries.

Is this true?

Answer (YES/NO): NO